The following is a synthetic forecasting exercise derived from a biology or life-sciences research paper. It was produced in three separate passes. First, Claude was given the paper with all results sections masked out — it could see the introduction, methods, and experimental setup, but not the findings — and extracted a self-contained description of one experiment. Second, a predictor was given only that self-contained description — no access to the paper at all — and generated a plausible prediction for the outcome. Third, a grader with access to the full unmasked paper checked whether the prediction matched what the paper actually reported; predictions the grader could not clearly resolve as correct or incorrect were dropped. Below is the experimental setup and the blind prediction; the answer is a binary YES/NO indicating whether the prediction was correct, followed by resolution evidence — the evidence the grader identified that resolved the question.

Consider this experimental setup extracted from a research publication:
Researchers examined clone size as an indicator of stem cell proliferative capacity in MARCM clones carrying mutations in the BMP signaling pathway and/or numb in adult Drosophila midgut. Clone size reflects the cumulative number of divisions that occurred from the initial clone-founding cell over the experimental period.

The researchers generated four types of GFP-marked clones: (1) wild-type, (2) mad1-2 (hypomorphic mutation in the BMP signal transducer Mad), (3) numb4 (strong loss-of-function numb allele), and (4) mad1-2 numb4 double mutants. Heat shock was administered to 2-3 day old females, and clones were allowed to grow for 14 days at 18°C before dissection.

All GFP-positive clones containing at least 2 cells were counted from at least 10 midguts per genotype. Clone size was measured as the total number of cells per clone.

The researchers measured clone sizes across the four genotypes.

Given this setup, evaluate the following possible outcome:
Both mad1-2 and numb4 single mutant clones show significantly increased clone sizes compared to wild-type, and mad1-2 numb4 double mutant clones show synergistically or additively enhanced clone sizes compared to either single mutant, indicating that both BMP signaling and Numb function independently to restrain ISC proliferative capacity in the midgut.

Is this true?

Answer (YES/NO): NO